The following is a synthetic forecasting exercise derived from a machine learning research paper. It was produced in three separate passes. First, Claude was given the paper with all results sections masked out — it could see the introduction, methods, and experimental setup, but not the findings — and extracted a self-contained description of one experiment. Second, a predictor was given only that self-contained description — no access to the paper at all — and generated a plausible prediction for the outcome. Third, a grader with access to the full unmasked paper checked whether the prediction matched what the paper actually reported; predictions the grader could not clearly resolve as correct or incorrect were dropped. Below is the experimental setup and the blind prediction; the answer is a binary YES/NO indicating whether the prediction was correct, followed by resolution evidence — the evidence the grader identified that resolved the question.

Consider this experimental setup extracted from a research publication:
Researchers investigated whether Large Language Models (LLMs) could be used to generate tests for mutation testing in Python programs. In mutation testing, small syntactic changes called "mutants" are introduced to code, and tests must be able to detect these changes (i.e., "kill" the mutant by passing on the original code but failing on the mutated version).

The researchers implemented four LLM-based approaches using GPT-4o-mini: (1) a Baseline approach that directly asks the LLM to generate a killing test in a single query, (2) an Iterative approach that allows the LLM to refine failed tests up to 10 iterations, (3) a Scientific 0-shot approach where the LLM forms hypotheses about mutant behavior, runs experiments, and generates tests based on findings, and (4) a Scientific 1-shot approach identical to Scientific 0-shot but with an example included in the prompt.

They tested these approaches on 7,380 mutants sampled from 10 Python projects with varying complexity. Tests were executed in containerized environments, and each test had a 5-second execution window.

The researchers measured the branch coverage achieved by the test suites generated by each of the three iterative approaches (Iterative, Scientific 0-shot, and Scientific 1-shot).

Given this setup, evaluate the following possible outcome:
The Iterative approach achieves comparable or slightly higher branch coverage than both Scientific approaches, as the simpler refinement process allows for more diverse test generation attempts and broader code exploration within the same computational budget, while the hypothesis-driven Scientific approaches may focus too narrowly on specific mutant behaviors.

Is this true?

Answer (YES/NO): NO